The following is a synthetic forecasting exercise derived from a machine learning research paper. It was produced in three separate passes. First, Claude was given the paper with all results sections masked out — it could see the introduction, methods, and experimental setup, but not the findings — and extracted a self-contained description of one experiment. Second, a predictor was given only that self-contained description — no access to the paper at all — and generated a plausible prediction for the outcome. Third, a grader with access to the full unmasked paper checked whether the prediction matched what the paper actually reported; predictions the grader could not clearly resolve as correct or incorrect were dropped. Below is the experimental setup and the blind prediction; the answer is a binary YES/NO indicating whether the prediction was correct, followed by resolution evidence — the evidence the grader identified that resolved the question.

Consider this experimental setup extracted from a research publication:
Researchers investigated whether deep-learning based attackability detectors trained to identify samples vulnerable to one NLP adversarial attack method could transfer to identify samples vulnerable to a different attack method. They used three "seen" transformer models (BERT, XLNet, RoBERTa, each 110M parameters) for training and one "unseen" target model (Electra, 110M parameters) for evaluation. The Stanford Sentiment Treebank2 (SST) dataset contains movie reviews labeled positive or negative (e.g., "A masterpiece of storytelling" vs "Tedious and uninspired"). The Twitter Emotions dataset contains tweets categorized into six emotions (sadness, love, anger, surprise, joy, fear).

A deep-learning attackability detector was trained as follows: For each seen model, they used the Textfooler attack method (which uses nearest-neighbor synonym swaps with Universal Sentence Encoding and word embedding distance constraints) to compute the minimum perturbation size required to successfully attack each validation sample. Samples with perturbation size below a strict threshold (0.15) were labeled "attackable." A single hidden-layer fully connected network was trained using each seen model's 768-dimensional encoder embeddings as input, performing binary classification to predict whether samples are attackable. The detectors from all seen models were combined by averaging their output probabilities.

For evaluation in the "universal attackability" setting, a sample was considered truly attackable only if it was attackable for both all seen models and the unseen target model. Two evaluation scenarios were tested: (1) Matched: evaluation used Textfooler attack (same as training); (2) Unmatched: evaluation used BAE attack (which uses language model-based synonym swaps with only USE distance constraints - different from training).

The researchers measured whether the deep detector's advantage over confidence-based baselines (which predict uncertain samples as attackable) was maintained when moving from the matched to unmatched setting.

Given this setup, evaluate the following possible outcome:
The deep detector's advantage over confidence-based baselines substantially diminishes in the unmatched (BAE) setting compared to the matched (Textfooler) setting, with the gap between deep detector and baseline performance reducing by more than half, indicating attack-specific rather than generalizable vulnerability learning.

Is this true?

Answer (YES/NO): YES